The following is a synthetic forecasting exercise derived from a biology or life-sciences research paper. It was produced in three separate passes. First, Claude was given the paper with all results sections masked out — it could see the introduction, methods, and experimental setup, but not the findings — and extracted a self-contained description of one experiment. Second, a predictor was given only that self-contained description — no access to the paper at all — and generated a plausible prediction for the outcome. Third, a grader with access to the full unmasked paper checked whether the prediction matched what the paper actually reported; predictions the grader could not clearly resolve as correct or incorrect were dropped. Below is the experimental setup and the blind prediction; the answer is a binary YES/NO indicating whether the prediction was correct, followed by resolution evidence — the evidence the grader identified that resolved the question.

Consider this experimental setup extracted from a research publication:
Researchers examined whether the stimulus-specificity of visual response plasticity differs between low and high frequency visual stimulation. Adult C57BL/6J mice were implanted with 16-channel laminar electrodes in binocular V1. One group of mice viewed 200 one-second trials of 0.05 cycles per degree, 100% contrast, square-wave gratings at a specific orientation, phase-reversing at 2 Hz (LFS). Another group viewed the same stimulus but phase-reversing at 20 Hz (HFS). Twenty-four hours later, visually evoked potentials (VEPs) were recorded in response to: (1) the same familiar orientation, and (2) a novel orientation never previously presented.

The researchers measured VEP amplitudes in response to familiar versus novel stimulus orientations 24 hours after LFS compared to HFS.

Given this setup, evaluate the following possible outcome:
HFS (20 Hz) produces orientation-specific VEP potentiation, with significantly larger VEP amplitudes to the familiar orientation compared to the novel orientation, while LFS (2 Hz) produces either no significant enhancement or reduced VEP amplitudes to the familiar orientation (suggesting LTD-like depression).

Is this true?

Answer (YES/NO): NO